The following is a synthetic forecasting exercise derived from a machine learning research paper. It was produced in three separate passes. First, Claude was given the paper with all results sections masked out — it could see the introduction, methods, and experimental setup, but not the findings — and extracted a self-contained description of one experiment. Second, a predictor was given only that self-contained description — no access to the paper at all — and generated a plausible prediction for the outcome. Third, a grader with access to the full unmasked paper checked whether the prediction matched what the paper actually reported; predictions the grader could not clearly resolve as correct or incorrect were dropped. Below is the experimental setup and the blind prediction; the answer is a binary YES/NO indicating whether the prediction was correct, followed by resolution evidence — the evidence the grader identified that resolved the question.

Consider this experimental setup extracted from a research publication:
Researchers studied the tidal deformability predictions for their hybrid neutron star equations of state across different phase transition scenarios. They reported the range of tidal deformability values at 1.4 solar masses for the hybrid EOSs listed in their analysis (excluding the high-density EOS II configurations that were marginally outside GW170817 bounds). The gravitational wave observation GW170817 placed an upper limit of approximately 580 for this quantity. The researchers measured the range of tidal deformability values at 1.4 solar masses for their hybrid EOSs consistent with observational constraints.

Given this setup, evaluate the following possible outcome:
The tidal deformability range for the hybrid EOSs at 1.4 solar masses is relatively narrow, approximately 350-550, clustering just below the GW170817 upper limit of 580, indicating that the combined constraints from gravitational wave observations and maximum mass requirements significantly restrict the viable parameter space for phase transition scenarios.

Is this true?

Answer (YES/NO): NO